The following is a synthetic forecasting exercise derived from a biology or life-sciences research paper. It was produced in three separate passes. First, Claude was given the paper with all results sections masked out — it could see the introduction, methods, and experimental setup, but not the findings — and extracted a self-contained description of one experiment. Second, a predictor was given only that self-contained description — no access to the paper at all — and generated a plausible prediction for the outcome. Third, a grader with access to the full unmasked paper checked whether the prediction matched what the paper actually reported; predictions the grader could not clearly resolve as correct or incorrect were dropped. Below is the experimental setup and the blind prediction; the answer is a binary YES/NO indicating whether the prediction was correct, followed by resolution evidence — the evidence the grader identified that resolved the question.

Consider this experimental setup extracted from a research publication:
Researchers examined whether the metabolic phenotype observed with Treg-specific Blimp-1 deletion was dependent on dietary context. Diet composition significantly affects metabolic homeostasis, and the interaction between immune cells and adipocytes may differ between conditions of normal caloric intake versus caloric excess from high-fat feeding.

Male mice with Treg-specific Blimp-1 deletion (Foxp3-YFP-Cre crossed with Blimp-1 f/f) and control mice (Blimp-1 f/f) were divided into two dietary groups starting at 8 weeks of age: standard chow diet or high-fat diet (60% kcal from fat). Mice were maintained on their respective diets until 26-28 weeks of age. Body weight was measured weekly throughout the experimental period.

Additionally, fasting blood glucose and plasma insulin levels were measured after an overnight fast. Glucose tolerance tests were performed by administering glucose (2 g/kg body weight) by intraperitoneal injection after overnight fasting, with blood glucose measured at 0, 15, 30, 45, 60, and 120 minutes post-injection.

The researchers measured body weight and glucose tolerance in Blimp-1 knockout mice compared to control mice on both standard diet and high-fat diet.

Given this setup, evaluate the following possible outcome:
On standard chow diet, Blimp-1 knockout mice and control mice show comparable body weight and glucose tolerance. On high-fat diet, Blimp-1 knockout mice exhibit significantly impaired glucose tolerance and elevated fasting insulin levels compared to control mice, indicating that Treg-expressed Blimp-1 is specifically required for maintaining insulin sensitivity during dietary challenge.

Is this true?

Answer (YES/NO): NO